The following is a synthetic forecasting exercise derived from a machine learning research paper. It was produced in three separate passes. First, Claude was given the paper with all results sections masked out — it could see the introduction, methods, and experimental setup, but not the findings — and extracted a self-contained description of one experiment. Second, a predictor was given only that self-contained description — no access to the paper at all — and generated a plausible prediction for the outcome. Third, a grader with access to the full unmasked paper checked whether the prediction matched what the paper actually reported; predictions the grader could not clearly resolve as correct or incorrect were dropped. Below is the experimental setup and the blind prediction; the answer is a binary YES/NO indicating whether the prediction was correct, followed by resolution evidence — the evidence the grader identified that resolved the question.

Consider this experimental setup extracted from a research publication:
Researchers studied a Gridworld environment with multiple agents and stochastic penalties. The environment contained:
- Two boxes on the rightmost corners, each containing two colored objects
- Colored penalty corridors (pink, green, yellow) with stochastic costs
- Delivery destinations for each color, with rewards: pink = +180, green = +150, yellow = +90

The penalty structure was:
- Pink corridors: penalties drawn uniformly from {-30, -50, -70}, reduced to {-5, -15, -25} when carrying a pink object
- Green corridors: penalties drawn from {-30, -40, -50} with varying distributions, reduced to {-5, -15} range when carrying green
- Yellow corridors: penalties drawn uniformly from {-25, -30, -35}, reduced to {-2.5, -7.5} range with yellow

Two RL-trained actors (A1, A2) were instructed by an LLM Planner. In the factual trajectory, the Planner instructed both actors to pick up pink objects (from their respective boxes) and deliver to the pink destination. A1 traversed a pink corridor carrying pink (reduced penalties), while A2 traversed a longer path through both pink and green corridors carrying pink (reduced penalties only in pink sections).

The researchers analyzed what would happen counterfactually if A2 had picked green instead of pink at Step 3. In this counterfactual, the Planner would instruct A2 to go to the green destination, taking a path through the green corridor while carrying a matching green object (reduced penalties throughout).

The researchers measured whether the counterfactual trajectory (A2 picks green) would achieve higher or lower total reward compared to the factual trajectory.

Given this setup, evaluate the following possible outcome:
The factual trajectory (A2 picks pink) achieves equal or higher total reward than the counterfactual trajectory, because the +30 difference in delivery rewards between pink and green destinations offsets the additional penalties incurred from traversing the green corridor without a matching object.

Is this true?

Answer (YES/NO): NO